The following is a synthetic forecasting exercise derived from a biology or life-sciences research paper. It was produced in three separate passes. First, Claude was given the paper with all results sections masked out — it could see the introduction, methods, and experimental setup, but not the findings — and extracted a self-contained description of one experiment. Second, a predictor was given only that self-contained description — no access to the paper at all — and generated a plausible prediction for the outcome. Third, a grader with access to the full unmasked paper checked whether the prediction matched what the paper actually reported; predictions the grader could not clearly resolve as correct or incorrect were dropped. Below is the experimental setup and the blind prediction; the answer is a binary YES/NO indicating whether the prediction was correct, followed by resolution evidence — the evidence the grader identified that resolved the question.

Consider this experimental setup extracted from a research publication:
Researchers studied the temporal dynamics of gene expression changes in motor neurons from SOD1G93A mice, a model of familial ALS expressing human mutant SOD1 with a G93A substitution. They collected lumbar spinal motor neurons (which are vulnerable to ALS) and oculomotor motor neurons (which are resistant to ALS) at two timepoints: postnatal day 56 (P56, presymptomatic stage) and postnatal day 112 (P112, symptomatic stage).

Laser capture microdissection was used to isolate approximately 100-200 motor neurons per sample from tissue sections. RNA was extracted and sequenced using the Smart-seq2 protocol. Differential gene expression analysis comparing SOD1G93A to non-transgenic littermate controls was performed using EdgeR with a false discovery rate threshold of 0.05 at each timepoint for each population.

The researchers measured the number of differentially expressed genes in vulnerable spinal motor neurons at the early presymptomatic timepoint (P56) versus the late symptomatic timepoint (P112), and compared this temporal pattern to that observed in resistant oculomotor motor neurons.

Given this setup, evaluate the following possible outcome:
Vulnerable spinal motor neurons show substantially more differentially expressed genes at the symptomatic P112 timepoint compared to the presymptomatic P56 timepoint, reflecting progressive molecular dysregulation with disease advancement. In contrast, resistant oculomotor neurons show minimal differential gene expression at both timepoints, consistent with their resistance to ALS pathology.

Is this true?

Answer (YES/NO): YES